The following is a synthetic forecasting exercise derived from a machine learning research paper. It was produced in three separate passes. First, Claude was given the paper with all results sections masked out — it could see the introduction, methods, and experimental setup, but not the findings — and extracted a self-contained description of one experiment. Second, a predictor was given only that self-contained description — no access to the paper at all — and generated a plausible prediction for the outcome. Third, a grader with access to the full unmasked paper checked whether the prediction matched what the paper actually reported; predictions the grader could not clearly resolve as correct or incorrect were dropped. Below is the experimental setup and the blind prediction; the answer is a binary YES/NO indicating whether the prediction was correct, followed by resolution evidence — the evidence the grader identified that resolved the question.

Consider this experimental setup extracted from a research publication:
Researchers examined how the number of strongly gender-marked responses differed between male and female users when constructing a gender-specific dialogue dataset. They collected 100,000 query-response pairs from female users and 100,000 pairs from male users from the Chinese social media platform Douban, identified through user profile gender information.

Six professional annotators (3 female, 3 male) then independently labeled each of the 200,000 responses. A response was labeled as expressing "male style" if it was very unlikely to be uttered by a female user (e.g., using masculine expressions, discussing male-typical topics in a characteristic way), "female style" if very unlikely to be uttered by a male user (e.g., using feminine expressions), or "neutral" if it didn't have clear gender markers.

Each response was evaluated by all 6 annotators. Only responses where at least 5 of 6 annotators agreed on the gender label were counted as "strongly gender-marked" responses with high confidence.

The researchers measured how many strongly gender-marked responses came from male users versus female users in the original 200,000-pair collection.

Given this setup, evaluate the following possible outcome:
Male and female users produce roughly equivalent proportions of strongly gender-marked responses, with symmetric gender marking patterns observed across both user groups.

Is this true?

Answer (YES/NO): NO